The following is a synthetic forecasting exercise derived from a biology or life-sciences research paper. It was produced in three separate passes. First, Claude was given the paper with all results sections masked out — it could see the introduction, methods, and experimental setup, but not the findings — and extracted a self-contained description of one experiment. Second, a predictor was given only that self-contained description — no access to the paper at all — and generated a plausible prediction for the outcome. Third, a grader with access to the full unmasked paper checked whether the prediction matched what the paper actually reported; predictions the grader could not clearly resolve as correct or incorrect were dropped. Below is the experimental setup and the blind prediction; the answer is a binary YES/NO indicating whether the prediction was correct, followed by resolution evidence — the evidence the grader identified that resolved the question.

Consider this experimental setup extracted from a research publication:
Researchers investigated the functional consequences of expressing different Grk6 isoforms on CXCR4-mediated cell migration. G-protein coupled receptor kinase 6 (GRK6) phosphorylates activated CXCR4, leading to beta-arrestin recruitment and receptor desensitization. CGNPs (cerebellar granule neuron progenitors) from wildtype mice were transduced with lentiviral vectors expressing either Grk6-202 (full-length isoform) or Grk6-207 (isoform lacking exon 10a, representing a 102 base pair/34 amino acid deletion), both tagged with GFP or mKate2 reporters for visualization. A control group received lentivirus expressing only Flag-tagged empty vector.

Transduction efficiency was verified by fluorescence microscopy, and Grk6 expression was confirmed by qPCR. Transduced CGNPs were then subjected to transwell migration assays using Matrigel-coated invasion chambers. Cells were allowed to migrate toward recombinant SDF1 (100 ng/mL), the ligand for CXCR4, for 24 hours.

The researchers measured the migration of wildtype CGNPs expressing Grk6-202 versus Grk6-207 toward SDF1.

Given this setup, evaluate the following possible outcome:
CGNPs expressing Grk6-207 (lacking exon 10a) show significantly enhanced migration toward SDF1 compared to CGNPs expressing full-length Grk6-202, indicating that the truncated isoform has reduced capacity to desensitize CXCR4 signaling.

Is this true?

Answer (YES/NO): YES